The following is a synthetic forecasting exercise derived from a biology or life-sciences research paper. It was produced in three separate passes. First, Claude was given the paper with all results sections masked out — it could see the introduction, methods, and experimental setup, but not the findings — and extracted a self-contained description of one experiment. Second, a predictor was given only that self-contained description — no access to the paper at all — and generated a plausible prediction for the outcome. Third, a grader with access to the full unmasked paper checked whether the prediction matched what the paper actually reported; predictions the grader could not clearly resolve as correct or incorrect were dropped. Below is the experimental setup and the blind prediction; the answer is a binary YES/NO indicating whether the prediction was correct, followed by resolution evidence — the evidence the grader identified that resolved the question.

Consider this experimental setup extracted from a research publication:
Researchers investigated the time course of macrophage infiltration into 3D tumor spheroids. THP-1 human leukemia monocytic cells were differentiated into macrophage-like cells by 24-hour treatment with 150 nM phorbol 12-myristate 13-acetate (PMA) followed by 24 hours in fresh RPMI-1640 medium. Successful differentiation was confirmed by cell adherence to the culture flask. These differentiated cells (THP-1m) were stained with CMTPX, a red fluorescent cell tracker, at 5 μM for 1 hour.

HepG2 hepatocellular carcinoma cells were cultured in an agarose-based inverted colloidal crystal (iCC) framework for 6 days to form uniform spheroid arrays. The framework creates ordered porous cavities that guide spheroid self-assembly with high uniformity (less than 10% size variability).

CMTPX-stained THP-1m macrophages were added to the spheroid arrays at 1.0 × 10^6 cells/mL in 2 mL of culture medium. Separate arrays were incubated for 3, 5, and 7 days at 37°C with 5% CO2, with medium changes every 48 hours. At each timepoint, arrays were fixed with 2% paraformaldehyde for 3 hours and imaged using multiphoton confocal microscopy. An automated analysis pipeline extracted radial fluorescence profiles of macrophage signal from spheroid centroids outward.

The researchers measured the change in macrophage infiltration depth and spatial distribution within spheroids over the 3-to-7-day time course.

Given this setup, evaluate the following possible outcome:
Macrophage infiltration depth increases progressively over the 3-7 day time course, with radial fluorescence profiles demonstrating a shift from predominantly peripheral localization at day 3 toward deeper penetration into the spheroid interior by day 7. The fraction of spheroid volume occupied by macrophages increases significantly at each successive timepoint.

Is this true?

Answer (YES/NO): NO